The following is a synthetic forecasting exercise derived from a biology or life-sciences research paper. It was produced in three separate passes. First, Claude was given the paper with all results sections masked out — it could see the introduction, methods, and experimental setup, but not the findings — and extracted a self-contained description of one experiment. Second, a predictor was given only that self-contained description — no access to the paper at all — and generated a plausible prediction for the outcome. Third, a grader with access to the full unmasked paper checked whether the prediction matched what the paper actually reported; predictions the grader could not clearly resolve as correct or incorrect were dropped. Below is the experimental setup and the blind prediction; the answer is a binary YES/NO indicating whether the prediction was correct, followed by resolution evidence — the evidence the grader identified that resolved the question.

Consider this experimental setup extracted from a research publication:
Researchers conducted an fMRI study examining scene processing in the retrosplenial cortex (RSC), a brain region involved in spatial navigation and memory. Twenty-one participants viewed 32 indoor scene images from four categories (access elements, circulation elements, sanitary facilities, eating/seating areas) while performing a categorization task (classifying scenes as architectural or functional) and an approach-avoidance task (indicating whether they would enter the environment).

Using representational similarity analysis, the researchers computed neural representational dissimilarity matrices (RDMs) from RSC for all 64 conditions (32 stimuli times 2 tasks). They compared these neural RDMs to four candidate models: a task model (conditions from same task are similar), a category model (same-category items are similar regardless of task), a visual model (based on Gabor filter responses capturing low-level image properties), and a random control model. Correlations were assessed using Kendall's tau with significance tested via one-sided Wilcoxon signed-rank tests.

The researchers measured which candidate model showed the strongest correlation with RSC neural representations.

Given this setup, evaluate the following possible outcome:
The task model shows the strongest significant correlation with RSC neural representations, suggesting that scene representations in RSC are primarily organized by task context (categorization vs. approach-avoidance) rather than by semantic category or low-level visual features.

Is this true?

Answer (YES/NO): YES